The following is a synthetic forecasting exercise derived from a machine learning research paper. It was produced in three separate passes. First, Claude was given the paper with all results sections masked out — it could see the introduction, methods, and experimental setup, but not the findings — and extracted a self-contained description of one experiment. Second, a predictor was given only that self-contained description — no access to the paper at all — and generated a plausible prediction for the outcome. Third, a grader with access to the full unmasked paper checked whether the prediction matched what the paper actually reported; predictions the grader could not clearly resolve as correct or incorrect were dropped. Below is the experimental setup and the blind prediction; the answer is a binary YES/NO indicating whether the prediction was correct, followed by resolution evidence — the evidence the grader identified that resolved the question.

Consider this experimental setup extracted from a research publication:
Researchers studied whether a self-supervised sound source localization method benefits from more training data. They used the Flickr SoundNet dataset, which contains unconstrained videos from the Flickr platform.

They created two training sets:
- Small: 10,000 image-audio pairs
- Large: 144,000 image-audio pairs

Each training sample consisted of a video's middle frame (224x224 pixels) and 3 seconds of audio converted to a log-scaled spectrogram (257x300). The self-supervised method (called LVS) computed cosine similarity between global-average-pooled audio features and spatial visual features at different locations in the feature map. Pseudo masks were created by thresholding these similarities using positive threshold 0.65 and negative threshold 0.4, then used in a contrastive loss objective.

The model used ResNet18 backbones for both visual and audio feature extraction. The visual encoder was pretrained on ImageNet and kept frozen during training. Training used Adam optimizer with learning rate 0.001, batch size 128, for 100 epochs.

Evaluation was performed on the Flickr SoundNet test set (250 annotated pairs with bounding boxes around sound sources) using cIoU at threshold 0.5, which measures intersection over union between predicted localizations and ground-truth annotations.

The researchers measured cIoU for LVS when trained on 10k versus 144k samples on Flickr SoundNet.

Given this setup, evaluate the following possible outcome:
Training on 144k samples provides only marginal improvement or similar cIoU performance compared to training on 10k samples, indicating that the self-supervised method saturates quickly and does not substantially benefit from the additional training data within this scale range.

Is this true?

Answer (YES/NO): NO